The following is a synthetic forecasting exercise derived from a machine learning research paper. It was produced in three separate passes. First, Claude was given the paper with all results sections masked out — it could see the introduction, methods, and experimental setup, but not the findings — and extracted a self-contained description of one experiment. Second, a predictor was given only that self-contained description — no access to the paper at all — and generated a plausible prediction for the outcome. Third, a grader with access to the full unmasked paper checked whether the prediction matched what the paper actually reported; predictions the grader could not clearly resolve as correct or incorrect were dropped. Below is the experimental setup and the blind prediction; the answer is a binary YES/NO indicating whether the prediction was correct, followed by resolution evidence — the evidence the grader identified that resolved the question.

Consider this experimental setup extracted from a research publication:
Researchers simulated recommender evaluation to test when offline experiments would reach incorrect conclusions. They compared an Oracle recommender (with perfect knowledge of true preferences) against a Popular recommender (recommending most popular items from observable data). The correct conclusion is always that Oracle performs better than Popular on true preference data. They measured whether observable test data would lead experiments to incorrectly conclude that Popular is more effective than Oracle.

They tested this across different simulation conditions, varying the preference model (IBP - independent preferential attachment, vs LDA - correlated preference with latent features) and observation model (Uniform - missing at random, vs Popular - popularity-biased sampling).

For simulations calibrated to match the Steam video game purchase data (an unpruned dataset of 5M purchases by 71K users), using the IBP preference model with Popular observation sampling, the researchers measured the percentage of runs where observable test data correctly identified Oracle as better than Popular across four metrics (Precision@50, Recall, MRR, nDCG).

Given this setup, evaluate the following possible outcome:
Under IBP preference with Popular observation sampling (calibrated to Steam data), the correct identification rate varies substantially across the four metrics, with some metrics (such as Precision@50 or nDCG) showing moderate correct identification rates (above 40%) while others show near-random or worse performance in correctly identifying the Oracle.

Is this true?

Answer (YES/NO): NO